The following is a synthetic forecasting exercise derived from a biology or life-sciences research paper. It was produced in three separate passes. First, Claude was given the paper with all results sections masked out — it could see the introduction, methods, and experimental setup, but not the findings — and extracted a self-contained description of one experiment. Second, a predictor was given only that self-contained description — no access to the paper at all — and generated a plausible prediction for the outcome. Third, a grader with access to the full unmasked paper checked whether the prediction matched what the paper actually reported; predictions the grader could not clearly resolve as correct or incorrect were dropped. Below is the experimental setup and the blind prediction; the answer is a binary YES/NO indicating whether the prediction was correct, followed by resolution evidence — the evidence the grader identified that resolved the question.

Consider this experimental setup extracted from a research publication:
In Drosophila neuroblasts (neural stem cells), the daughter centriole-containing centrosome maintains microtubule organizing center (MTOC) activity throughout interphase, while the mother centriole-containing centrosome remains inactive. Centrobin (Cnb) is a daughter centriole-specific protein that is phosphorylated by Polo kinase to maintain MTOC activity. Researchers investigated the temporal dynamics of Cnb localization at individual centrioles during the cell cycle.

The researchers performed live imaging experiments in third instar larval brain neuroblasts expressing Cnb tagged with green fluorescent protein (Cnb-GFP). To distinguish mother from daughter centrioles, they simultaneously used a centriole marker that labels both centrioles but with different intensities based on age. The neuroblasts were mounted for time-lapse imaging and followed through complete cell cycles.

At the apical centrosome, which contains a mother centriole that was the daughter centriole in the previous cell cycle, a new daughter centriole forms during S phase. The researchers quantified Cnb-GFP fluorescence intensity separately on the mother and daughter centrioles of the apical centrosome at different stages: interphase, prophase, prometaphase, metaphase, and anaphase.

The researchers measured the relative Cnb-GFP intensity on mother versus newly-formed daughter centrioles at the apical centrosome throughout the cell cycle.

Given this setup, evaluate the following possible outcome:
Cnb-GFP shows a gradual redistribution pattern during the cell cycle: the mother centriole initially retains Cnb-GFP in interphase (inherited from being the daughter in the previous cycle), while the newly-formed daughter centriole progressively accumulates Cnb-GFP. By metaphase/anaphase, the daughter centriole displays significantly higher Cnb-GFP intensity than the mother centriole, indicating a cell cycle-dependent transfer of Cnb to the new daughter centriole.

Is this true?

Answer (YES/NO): YES